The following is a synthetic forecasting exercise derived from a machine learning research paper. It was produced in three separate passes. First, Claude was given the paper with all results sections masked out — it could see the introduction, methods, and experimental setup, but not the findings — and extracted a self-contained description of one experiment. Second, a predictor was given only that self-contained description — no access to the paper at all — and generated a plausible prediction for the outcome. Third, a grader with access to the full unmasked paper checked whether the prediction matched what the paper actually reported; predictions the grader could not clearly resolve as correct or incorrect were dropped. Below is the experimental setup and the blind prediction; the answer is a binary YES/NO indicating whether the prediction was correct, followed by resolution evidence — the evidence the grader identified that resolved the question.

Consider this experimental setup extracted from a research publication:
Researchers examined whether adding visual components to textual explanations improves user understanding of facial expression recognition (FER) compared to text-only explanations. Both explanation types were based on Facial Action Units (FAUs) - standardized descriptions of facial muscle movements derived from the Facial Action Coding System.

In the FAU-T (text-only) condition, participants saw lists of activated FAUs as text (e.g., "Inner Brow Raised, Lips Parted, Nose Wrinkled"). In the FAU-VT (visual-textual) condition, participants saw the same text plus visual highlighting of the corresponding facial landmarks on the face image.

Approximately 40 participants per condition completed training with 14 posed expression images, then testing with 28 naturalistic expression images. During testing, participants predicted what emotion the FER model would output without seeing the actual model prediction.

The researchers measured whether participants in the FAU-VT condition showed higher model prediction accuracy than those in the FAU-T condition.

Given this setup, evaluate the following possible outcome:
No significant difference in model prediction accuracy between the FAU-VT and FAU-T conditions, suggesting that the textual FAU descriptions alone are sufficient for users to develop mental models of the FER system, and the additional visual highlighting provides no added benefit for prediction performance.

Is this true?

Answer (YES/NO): YES